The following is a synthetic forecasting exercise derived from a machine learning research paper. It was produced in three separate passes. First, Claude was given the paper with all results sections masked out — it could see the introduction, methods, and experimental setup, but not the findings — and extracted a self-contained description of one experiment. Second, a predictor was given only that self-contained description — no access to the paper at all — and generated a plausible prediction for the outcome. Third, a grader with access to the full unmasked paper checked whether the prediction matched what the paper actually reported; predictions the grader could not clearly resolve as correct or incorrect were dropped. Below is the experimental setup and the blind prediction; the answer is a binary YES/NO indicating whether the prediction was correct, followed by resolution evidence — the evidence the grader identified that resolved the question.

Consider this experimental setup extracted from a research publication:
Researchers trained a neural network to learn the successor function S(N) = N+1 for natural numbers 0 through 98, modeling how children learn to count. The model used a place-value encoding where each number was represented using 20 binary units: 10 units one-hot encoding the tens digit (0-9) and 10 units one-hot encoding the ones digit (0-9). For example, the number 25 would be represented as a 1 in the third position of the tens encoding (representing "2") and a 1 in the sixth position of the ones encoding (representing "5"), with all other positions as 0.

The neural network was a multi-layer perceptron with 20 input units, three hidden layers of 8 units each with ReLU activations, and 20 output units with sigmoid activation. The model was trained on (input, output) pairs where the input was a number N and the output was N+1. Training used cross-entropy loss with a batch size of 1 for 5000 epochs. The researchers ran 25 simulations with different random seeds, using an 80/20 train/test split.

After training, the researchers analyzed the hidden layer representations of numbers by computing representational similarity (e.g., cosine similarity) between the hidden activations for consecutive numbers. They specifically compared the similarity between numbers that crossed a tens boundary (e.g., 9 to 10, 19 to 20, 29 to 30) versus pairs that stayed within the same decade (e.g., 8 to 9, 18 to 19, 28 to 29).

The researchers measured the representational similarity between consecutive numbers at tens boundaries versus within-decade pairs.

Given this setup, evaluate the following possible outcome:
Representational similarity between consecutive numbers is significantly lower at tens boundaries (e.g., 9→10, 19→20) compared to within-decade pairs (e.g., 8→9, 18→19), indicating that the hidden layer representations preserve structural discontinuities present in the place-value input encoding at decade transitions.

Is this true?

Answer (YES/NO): YES